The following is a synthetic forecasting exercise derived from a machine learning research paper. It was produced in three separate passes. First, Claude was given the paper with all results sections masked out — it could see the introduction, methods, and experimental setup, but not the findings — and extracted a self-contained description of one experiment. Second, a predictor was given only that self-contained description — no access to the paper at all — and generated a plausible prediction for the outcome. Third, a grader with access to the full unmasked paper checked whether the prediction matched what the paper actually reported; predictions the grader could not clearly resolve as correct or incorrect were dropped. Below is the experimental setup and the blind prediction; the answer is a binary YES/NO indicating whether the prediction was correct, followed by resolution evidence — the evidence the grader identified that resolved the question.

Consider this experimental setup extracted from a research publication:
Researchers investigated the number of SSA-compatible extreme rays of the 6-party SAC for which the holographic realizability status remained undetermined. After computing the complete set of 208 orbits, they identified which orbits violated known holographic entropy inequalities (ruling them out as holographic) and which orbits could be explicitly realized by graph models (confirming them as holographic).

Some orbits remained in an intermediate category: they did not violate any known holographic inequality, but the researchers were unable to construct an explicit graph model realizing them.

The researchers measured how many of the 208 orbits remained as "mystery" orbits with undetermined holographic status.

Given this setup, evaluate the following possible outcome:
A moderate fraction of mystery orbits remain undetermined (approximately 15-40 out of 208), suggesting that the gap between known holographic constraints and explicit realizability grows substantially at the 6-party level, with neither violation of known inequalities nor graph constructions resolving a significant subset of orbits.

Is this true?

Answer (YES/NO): NO